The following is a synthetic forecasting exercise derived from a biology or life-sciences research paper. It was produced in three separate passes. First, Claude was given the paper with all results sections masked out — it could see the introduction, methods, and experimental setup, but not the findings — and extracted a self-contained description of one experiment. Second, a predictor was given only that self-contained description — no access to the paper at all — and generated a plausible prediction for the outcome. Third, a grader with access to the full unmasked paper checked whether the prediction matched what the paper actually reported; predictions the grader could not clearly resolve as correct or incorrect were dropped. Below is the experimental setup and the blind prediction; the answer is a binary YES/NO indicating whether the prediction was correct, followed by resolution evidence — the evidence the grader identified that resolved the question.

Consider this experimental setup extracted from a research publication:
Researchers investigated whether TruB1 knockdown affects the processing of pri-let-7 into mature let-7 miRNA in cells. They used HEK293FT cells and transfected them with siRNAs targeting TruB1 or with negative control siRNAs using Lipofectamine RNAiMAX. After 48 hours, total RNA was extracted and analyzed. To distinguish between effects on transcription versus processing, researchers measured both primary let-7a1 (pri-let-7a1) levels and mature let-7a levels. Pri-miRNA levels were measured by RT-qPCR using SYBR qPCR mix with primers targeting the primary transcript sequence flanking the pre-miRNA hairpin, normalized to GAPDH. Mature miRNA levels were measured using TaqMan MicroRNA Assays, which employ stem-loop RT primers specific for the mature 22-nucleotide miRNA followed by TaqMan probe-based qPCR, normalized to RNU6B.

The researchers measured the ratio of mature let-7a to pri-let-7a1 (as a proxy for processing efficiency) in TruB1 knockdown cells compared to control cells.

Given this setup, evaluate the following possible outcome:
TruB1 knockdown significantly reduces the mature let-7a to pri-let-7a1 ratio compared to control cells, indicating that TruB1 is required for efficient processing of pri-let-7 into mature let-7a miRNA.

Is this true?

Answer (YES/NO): YES